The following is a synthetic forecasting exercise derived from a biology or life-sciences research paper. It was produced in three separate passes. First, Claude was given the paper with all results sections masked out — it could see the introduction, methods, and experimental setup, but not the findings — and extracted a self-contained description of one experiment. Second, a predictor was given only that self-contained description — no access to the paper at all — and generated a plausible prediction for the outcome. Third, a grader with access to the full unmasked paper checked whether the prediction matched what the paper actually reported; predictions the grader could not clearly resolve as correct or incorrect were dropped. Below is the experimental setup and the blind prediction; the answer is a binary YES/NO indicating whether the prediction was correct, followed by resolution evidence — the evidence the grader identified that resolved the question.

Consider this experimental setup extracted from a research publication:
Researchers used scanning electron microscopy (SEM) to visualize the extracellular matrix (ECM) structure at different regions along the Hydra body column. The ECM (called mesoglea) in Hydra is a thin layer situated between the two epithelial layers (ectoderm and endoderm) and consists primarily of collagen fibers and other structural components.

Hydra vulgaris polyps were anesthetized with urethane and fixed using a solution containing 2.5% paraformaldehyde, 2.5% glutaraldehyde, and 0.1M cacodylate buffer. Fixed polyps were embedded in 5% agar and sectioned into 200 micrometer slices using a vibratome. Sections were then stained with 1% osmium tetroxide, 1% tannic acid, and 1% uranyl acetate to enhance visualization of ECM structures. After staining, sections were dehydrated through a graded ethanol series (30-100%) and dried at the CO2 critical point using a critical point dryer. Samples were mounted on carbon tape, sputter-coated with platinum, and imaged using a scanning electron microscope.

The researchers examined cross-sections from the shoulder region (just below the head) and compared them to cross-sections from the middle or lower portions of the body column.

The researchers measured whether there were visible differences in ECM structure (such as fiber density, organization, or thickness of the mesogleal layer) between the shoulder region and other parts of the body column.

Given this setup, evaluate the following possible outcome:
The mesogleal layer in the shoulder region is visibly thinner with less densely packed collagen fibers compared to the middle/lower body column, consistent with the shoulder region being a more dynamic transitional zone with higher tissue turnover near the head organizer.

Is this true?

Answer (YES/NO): NO